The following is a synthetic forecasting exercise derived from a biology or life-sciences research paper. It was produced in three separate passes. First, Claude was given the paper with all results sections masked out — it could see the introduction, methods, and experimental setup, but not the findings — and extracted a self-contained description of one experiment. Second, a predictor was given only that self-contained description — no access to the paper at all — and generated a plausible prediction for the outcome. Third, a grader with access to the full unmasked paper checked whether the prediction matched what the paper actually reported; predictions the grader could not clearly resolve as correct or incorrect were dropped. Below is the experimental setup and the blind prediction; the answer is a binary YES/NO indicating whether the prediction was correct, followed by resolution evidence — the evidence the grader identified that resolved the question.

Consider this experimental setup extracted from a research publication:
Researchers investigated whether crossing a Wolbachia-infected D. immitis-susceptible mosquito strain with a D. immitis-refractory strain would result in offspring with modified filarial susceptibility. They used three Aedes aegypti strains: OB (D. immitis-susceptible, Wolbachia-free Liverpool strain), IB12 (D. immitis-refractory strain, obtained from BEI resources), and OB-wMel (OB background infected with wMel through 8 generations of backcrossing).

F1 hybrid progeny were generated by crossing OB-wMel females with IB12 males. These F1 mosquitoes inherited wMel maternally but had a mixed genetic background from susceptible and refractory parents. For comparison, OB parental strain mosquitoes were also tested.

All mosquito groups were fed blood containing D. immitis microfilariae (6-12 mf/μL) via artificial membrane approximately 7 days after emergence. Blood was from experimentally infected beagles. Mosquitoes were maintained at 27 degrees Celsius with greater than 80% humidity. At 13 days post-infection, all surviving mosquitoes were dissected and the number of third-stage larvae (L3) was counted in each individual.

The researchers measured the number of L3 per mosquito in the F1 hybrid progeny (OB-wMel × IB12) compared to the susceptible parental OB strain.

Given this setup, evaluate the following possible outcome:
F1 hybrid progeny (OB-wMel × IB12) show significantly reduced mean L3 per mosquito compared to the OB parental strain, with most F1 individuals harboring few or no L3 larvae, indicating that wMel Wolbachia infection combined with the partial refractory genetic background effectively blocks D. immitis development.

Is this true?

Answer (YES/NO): NO